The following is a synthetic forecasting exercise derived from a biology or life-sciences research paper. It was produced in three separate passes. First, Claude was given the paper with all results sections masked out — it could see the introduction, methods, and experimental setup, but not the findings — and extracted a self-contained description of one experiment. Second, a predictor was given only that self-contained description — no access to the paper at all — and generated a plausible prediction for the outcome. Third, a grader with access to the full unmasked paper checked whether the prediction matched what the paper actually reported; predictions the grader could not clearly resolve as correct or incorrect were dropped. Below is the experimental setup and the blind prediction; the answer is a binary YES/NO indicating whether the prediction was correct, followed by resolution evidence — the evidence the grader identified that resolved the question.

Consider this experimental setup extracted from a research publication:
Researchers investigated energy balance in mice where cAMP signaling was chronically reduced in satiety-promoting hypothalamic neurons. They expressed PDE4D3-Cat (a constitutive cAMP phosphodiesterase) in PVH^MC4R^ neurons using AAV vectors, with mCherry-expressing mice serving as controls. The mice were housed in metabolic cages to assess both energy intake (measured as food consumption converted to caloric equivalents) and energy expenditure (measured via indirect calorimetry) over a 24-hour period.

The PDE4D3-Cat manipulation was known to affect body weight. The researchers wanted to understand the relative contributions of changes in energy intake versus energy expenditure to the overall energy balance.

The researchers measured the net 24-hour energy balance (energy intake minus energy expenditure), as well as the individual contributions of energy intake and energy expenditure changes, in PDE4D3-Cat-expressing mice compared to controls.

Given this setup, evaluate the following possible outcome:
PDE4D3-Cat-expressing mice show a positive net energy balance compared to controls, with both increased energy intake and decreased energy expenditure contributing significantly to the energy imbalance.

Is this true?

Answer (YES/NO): NO